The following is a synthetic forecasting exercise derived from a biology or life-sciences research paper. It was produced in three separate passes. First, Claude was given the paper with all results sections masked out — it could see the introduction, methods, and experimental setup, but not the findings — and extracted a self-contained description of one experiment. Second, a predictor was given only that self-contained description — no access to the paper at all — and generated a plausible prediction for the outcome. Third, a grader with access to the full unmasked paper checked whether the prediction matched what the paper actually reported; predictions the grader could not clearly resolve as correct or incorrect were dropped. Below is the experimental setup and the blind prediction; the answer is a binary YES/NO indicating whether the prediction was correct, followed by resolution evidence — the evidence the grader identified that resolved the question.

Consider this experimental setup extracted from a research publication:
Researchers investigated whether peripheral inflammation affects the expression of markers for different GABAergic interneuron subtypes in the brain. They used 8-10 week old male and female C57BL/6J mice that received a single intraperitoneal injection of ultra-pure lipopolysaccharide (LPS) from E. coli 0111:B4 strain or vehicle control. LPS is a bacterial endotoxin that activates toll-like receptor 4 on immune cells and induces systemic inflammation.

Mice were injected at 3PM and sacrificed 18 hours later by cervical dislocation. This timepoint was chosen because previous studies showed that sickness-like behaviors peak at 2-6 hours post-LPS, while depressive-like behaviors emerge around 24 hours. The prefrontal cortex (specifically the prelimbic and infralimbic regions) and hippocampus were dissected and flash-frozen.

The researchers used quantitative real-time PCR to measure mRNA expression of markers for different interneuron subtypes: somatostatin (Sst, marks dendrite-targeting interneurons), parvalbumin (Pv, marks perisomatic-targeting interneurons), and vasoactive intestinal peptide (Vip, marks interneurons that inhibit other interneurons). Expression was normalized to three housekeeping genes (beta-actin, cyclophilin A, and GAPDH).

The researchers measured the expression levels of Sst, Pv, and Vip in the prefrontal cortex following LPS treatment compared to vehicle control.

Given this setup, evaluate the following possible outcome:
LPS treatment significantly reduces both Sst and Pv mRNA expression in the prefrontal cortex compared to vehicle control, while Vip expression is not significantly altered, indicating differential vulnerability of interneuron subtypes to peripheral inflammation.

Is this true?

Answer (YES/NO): YES